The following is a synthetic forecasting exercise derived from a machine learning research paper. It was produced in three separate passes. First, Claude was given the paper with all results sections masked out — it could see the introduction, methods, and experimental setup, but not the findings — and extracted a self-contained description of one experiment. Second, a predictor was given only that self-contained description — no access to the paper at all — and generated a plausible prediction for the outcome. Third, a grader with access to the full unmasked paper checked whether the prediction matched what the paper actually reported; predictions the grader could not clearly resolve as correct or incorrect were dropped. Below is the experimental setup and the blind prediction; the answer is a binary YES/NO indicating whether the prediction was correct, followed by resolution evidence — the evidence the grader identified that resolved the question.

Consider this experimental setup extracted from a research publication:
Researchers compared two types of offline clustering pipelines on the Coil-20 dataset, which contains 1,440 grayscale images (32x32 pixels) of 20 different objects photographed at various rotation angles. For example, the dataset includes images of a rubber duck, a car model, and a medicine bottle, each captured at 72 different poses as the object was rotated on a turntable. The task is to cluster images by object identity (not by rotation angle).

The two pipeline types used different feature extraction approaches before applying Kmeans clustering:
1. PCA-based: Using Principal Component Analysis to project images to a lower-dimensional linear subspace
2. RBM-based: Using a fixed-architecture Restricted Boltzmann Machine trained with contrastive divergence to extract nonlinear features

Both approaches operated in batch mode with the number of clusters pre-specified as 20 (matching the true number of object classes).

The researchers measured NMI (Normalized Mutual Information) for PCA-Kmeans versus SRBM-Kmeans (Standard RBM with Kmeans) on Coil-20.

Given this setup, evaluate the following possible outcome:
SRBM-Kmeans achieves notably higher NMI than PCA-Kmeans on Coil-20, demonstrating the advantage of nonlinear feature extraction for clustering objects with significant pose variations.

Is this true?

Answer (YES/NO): NO